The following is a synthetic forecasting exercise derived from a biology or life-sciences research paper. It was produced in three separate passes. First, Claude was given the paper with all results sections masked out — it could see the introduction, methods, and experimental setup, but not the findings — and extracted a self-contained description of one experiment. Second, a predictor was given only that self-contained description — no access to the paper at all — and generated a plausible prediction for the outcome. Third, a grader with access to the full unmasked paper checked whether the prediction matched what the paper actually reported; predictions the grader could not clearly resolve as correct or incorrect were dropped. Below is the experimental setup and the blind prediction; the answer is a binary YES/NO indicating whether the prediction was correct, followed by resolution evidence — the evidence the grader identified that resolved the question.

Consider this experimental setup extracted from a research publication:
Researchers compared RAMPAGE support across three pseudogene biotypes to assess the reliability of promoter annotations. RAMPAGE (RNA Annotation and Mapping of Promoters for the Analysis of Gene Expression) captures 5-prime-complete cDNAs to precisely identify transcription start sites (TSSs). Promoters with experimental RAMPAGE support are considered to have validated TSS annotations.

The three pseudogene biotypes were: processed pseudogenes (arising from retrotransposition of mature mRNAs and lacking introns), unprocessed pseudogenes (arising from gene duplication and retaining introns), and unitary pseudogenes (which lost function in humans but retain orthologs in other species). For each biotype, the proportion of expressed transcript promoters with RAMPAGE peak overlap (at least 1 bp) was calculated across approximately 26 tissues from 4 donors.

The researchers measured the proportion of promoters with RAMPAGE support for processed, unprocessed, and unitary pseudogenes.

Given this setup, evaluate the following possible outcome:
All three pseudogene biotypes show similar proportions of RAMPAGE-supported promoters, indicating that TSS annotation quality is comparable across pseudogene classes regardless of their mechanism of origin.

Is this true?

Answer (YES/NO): YES